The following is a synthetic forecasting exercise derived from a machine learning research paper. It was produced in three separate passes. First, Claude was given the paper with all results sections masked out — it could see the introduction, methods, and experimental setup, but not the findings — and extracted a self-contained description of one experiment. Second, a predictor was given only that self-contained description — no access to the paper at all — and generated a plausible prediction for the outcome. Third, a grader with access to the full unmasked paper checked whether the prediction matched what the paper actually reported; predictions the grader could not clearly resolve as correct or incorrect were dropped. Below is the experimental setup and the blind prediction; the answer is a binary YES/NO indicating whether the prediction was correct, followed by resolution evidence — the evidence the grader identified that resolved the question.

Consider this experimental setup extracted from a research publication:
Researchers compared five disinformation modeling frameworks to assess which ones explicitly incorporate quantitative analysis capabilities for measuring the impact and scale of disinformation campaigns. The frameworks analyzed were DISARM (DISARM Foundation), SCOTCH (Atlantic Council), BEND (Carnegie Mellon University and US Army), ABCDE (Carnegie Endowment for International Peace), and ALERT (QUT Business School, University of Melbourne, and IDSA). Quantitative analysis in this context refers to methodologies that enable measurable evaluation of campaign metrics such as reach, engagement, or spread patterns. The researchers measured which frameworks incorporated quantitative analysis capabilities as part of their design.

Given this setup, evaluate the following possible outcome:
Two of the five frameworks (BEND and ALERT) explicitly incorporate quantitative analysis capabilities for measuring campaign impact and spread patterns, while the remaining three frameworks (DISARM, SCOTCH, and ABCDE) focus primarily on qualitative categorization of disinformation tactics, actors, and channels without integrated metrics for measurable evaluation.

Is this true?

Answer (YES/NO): NO